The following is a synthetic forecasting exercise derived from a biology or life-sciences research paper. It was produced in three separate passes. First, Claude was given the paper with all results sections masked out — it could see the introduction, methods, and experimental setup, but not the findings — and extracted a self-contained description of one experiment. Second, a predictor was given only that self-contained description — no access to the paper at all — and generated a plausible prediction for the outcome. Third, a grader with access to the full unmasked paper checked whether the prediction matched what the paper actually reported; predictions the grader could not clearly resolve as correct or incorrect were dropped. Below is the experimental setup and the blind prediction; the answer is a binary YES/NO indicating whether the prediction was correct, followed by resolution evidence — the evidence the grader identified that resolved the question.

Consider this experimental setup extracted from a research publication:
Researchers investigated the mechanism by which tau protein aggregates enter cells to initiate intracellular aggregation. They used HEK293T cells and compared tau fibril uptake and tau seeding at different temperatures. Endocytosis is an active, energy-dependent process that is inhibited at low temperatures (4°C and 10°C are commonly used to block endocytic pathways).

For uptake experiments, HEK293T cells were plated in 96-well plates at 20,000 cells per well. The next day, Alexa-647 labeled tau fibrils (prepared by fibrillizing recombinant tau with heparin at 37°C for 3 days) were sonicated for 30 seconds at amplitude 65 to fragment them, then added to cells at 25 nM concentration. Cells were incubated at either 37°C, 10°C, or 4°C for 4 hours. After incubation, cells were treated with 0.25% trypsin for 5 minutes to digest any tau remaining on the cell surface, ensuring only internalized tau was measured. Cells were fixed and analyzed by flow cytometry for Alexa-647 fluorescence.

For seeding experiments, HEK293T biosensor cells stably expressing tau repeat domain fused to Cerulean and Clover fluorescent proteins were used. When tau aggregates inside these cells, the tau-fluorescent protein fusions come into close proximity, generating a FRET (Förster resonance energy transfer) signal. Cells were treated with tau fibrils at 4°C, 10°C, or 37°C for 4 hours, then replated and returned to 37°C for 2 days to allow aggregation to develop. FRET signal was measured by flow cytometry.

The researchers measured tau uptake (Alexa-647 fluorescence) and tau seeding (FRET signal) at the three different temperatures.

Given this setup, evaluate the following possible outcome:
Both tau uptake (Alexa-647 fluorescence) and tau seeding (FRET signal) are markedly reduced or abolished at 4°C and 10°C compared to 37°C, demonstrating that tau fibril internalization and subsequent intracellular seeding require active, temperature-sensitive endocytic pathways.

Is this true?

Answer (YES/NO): NO